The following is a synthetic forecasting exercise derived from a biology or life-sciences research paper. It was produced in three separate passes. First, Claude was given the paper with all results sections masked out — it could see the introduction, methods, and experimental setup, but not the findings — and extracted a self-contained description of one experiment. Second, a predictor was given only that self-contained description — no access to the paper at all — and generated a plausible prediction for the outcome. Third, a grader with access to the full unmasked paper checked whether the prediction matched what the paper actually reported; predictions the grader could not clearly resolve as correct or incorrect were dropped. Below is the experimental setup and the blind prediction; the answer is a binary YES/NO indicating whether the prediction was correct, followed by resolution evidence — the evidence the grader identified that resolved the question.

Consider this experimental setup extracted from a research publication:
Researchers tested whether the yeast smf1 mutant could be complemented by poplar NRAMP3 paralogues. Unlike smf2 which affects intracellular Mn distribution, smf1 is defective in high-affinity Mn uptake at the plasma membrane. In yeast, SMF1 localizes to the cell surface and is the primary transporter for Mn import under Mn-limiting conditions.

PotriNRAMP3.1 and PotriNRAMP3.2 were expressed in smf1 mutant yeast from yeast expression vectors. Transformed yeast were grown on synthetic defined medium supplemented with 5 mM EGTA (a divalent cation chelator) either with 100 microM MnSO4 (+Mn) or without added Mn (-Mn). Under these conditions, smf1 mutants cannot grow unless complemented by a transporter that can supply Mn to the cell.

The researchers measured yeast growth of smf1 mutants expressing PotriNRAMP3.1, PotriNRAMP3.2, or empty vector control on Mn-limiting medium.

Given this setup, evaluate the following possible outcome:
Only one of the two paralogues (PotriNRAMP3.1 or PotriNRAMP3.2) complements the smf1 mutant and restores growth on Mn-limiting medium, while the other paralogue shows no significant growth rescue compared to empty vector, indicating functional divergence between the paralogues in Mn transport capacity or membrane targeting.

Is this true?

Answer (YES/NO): NO